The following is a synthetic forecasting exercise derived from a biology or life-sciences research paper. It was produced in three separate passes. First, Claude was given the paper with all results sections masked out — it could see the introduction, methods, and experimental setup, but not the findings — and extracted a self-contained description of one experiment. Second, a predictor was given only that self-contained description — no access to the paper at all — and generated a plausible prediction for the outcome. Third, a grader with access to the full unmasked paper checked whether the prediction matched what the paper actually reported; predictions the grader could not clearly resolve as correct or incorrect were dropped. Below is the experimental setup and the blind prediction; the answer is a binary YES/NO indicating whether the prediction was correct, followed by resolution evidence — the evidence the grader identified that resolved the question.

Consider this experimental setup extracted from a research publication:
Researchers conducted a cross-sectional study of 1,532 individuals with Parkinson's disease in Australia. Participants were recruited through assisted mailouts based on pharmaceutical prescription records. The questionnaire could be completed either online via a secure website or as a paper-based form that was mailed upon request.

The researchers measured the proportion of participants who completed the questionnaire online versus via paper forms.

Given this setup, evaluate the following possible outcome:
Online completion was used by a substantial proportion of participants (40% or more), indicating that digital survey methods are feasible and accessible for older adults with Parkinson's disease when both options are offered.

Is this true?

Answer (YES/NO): YES